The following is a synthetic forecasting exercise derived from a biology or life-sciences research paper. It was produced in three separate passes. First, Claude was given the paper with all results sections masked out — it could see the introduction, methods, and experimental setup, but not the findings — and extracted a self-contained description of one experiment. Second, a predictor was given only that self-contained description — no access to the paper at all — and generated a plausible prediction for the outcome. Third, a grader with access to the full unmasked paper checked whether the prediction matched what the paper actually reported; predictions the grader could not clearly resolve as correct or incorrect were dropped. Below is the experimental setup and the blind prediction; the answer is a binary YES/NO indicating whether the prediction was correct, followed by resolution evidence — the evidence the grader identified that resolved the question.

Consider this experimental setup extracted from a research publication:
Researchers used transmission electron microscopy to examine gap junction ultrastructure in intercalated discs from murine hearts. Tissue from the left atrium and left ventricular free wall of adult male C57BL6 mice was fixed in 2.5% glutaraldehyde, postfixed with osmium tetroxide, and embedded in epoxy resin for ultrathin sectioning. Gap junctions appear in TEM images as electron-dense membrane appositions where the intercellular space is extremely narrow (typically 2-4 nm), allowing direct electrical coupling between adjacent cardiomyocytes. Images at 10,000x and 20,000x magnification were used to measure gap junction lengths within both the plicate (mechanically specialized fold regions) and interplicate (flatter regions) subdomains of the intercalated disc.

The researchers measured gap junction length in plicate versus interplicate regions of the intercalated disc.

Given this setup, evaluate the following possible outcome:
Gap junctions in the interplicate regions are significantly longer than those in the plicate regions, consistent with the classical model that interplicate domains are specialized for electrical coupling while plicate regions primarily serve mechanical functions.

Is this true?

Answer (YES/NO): YES